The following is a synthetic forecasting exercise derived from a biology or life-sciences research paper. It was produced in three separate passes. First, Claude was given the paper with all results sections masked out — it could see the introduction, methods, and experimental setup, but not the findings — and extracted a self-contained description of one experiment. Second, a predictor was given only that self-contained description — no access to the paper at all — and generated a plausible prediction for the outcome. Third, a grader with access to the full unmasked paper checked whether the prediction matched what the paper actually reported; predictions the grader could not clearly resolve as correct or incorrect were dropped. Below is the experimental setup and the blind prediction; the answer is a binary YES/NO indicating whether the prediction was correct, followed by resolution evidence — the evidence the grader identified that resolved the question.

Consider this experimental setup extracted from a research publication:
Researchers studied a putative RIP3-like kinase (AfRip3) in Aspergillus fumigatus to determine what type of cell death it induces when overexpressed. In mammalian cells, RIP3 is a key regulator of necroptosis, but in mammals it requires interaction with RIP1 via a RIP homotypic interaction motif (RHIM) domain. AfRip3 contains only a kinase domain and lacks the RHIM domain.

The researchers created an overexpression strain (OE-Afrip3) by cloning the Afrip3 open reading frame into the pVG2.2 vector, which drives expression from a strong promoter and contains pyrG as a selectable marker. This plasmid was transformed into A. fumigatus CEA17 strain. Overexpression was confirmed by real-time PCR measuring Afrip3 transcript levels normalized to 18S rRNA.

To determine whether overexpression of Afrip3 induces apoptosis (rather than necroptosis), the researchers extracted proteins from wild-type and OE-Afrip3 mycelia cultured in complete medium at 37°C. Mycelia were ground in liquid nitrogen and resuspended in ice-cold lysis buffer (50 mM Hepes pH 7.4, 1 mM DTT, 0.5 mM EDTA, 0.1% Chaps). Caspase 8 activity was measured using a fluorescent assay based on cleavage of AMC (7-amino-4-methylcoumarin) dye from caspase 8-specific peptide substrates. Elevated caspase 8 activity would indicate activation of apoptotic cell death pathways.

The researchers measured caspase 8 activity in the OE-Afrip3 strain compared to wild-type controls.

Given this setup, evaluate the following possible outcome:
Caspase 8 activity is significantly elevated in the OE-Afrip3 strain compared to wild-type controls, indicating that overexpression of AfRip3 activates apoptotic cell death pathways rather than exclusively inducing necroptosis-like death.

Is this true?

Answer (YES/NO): NO